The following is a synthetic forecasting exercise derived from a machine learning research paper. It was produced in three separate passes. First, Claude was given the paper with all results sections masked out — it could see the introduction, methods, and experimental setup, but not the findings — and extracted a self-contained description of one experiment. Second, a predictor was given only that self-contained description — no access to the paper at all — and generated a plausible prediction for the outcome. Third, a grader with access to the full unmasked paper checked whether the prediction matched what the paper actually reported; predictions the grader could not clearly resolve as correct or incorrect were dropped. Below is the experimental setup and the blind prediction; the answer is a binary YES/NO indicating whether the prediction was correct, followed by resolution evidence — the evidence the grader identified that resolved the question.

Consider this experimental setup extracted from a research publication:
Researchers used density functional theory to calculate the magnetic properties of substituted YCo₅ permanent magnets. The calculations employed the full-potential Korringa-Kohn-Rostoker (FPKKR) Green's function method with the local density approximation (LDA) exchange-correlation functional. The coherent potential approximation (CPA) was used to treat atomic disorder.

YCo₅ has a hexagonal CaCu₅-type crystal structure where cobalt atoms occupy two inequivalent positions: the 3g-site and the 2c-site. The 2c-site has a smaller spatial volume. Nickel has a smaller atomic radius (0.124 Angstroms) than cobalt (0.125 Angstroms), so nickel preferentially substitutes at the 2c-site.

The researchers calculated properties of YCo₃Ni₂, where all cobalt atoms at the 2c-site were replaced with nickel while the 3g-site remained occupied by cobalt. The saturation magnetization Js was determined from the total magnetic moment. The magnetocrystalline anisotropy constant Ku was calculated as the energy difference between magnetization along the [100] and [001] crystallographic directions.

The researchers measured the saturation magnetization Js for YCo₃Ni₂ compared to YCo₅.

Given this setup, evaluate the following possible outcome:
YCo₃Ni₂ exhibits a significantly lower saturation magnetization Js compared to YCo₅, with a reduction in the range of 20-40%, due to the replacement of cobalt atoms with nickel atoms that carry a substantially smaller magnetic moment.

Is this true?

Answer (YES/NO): YES